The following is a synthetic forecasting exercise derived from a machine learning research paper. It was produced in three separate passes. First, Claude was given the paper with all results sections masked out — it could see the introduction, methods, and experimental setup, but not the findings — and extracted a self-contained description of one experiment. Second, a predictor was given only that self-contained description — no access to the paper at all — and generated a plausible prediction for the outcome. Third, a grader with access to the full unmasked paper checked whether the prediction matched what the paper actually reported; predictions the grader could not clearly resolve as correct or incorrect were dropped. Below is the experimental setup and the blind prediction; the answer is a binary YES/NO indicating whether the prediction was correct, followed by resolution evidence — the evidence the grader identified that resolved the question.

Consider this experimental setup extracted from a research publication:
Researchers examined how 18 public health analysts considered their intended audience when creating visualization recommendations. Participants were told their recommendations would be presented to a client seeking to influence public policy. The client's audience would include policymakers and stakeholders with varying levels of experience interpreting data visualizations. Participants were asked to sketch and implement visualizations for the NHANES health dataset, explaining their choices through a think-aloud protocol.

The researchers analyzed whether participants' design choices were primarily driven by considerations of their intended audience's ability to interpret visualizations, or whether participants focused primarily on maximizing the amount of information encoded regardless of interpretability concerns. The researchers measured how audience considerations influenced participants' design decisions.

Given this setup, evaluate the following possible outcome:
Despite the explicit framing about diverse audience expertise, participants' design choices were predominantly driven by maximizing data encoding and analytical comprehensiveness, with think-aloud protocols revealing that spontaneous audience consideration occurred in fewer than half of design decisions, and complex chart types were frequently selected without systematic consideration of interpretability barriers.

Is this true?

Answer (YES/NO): NO